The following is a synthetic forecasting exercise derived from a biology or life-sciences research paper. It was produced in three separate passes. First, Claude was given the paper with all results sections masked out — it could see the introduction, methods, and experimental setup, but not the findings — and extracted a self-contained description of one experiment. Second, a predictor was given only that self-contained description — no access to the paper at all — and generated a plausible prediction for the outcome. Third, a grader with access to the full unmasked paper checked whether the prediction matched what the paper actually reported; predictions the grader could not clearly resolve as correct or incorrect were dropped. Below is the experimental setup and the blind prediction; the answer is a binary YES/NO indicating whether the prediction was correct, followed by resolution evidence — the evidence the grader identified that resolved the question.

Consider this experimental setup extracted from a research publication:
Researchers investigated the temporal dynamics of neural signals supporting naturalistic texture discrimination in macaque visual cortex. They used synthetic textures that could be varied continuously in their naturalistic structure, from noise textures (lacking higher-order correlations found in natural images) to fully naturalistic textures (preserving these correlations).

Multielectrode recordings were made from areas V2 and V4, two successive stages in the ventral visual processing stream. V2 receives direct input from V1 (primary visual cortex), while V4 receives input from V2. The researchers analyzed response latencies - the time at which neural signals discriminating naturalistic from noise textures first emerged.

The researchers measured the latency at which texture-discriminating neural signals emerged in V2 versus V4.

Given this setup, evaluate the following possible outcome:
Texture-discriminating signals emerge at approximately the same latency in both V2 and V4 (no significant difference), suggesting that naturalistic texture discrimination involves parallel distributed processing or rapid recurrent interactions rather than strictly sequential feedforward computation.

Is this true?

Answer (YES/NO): NO